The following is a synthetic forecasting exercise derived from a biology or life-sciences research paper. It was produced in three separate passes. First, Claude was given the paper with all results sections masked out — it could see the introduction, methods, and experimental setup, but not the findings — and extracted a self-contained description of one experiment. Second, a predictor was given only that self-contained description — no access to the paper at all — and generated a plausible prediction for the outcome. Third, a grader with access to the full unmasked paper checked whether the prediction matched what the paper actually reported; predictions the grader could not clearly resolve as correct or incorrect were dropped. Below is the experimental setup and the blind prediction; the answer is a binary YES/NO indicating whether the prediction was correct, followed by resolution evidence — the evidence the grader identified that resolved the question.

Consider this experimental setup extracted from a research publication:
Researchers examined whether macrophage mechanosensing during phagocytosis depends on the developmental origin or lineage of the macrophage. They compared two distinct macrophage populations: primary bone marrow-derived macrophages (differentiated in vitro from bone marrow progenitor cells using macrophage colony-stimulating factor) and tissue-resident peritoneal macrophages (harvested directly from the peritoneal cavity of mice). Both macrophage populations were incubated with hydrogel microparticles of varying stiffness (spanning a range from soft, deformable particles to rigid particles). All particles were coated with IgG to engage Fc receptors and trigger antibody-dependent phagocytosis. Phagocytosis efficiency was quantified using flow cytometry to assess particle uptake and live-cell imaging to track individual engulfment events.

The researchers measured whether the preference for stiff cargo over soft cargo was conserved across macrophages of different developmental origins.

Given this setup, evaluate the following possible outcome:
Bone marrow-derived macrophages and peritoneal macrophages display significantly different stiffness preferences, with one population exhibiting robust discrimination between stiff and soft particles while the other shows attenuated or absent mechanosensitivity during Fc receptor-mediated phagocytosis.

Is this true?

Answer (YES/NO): NO